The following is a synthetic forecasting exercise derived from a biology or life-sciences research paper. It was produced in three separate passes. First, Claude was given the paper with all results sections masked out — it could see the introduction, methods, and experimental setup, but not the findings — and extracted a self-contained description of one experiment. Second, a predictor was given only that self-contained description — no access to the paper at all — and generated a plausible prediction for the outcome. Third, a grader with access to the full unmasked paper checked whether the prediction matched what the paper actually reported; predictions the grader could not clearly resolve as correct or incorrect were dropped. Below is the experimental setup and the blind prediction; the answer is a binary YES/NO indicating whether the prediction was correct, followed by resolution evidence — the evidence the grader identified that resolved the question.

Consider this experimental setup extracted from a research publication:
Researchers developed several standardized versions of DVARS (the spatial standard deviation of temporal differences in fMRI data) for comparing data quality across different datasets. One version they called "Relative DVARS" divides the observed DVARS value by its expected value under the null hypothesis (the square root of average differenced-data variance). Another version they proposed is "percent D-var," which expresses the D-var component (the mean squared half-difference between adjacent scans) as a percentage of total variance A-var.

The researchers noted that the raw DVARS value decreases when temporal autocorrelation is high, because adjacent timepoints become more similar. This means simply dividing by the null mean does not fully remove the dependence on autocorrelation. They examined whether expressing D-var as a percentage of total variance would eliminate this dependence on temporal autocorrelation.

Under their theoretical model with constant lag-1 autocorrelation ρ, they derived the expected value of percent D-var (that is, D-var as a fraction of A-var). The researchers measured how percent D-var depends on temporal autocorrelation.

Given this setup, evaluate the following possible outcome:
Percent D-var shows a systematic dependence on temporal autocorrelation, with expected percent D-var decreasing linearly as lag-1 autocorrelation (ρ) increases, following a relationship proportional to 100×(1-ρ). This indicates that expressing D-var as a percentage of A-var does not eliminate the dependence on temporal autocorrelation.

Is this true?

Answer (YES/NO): NO